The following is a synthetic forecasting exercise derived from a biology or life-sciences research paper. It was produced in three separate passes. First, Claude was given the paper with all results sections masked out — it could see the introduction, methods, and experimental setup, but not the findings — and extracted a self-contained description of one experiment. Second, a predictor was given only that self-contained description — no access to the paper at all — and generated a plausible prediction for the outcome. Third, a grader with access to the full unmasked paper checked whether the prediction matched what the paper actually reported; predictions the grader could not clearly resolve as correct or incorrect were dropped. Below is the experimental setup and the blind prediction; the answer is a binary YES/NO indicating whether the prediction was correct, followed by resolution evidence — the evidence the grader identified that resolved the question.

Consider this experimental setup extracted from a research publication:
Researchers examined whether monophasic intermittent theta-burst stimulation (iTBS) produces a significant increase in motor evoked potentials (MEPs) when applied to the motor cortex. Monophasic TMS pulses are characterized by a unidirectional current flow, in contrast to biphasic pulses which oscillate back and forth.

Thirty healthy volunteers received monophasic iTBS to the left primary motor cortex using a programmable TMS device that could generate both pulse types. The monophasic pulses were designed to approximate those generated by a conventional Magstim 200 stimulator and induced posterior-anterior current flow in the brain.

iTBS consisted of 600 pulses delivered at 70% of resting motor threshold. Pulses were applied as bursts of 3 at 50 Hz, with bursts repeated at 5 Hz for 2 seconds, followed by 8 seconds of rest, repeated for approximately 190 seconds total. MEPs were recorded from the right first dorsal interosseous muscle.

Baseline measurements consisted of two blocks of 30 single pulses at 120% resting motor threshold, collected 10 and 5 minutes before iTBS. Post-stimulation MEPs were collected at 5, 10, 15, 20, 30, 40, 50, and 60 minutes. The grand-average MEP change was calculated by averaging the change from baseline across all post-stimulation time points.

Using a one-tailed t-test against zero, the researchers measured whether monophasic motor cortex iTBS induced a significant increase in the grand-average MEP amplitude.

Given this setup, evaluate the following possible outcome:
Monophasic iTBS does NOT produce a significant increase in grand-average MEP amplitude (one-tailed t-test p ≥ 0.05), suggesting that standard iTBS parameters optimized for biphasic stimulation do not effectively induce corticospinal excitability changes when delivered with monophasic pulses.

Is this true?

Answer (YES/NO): NO